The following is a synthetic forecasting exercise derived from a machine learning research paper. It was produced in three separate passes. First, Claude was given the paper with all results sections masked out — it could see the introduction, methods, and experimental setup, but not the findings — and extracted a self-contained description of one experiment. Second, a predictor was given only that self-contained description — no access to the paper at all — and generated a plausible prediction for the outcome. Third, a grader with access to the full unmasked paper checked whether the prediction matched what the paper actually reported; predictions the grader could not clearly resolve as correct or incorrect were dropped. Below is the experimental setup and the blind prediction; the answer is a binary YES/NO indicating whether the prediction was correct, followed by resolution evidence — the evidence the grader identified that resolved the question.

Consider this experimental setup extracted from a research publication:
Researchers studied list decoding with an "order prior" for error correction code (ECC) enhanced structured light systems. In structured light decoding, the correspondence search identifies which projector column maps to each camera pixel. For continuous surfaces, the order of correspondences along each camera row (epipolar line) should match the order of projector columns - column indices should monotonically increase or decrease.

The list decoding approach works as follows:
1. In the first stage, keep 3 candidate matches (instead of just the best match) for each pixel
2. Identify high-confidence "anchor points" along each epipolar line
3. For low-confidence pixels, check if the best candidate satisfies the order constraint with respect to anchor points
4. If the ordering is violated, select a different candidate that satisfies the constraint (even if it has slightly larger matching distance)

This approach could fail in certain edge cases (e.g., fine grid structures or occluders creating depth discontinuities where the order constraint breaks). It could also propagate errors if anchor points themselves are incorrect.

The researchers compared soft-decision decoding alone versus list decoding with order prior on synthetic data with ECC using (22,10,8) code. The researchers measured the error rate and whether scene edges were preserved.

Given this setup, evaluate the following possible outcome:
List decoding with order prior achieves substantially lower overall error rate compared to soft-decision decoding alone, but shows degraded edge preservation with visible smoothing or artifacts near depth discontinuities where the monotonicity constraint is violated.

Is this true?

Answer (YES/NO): NO